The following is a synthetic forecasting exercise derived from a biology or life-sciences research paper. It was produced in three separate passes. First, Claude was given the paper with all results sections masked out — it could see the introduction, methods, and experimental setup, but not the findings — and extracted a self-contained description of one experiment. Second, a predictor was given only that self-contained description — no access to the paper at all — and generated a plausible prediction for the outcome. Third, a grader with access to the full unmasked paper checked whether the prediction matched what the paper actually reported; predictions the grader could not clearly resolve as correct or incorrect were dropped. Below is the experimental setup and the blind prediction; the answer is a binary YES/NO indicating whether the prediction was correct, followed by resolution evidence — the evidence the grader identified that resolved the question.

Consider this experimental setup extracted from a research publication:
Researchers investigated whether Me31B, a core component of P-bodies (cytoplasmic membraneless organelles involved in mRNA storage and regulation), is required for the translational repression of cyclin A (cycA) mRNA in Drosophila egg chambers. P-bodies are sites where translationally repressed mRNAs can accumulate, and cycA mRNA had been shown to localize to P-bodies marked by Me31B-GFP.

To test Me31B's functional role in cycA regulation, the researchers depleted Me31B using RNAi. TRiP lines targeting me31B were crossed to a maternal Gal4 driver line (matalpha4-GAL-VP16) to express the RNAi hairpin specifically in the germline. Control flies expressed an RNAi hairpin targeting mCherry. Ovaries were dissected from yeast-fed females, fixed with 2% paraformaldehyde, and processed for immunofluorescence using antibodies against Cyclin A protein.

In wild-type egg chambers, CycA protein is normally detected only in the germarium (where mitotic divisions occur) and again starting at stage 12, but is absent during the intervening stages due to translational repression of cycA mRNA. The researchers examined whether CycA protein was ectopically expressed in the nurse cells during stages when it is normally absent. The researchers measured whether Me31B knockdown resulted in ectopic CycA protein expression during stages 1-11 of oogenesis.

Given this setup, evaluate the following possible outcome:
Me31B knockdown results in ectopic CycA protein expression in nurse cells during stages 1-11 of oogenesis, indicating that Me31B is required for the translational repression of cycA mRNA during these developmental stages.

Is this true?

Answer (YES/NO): NO